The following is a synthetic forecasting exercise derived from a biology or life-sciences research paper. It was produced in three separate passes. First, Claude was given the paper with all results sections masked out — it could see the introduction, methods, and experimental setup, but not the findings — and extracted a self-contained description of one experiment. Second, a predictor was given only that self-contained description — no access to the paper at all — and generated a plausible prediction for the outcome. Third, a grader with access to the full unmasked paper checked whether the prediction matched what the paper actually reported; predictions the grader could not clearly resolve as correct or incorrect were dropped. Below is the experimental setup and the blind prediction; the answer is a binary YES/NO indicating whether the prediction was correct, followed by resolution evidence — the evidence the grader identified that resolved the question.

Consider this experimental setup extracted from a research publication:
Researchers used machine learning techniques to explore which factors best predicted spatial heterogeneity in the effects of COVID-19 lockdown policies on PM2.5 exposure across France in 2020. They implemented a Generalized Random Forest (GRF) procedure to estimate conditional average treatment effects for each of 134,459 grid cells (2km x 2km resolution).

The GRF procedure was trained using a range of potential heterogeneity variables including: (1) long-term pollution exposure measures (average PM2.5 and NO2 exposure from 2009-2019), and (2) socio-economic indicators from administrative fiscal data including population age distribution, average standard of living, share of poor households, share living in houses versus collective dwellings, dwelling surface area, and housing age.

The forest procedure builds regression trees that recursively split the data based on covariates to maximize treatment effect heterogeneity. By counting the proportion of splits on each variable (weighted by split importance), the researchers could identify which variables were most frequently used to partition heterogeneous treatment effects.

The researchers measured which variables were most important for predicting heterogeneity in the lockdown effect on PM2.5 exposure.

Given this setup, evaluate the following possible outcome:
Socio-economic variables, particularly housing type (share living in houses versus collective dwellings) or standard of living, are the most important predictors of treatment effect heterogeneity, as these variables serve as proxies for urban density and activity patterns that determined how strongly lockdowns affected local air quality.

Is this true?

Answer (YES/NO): NO